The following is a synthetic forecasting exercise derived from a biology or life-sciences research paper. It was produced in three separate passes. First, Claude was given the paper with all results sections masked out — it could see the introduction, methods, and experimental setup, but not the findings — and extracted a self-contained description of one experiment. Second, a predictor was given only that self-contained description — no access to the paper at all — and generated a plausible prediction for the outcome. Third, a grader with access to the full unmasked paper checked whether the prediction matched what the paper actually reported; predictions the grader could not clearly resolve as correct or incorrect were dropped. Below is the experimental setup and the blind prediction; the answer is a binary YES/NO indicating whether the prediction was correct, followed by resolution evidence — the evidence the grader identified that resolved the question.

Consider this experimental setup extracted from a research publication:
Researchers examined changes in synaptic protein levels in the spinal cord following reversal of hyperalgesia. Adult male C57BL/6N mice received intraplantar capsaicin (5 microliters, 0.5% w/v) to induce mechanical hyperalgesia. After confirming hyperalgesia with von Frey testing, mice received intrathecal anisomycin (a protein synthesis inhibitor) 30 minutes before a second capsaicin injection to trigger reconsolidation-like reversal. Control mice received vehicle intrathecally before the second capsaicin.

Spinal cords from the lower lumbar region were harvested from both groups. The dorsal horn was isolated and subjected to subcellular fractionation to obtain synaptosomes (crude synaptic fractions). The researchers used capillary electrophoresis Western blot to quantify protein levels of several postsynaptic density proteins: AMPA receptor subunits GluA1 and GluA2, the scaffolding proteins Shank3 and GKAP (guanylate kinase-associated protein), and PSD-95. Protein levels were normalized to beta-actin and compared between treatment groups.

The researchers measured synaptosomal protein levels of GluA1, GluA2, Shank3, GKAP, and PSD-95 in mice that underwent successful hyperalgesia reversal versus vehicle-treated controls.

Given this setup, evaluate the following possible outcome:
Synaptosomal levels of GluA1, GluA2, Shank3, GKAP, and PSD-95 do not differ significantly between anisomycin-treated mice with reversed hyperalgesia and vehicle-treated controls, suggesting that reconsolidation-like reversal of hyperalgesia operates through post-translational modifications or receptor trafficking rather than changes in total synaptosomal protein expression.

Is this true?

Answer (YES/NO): NO